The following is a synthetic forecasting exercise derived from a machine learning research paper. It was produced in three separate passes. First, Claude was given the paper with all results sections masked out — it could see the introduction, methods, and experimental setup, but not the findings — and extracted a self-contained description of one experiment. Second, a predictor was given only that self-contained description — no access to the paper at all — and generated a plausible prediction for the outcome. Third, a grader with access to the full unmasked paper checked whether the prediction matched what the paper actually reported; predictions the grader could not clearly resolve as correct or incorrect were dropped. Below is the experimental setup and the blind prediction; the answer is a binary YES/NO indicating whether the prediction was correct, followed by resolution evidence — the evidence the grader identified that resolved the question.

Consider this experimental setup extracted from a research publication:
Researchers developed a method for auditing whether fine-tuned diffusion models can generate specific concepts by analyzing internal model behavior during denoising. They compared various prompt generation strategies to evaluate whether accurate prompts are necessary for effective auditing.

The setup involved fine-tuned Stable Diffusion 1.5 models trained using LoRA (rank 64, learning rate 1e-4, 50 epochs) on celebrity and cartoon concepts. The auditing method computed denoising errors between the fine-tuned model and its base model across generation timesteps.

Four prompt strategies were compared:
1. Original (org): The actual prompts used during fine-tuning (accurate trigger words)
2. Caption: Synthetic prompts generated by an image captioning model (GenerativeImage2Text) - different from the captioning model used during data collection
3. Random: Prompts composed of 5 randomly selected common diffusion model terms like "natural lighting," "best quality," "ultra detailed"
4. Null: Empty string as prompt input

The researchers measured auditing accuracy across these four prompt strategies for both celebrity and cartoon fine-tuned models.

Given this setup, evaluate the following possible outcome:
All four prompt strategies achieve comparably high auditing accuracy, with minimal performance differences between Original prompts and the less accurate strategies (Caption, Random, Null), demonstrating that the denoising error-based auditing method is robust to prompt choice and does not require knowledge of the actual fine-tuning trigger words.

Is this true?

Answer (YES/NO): YES